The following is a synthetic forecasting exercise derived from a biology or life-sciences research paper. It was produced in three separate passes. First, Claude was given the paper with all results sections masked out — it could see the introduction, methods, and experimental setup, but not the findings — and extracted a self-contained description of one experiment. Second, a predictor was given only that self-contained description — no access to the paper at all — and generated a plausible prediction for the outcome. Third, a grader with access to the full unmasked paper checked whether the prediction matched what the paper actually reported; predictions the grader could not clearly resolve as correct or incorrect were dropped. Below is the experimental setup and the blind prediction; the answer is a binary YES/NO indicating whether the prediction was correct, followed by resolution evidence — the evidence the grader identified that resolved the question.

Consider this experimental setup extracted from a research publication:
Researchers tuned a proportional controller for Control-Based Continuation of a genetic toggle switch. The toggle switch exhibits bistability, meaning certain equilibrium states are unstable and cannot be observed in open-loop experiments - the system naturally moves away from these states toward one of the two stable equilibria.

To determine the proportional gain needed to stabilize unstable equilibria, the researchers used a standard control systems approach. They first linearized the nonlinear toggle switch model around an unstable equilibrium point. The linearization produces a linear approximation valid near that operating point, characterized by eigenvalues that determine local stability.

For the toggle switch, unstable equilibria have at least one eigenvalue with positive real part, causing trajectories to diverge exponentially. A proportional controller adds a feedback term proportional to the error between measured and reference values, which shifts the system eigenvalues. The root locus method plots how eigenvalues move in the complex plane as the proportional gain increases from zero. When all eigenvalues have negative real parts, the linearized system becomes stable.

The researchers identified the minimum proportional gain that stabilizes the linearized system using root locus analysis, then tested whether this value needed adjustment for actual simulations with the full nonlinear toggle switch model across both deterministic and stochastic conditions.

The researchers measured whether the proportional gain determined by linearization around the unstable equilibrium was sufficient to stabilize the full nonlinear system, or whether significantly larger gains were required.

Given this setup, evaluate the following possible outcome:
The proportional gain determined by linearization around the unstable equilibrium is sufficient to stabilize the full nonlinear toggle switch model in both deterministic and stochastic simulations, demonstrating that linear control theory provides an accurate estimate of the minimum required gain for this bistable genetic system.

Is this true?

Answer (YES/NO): NO